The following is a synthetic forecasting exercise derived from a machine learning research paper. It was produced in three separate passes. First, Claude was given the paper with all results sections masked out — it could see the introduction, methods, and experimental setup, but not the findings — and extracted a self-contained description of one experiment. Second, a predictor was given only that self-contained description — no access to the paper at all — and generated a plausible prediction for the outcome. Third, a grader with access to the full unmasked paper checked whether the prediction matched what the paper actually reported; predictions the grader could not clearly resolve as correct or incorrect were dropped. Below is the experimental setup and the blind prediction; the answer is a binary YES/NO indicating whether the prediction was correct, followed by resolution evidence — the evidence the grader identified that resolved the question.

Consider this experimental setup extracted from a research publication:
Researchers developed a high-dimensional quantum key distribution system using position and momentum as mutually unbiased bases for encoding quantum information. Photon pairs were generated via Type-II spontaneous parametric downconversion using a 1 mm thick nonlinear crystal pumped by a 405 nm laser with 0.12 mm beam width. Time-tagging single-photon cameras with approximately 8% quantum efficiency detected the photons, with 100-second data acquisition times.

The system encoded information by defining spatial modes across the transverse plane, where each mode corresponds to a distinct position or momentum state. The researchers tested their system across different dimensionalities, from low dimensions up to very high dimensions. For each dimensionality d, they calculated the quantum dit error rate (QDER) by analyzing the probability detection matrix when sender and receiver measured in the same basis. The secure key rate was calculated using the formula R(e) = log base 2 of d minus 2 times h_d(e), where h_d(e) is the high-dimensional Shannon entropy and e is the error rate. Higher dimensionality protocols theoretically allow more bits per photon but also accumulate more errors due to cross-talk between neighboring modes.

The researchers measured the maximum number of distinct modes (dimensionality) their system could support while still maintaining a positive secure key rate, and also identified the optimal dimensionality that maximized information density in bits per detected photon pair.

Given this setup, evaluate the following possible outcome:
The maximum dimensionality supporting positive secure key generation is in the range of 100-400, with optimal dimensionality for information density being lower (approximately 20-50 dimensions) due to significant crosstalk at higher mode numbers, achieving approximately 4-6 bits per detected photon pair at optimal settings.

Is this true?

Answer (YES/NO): NO